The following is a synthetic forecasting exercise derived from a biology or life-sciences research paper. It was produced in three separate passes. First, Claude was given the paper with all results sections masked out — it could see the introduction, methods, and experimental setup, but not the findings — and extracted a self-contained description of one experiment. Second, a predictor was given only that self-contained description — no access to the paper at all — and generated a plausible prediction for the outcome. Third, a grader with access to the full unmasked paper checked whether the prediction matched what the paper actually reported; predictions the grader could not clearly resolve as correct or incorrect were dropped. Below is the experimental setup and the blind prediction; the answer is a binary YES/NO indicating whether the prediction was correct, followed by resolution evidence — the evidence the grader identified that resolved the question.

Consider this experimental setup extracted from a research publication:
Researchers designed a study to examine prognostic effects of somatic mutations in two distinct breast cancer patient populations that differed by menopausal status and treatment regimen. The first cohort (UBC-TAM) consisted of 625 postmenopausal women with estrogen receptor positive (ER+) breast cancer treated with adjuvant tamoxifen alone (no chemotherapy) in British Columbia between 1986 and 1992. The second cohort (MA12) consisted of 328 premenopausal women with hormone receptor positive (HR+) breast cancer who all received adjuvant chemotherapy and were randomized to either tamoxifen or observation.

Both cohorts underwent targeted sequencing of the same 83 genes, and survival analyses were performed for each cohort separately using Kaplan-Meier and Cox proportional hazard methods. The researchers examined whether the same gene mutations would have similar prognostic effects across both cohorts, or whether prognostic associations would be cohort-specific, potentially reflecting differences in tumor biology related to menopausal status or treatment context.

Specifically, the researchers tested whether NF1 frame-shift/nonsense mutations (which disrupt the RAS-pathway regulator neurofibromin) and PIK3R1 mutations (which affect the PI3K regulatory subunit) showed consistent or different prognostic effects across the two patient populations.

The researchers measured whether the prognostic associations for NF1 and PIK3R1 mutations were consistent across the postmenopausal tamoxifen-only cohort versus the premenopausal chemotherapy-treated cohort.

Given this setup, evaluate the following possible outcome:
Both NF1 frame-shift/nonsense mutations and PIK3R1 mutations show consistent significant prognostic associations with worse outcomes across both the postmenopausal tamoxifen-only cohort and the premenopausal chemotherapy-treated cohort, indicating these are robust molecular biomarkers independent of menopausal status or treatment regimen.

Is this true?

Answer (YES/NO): NO